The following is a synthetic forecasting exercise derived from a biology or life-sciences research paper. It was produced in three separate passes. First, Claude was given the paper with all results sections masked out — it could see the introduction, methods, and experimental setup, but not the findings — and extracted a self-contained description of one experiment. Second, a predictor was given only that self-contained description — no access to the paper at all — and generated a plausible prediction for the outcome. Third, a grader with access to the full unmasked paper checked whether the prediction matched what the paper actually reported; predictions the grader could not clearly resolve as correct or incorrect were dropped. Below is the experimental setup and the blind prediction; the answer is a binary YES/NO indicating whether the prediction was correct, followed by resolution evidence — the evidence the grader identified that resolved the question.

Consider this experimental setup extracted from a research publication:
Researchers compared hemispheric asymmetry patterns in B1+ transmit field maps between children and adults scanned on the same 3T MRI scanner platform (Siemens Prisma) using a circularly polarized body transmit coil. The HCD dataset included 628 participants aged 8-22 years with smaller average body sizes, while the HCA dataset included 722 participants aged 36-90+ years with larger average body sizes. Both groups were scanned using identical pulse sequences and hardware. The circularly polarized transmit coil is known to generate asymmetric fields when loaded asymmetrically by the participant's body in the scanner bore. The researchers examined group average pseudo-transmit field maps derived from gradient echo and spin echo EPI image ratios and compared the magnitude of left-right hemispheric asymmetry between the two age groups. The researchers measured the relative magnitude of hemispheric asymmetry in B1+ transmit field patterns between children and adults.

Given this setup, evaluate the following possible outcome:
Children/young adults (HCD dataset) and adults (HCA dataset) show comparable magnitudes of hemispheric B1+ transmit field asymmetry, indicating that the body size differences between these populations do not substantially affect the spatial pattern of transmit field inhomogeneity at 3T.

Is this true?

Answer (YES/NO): NO